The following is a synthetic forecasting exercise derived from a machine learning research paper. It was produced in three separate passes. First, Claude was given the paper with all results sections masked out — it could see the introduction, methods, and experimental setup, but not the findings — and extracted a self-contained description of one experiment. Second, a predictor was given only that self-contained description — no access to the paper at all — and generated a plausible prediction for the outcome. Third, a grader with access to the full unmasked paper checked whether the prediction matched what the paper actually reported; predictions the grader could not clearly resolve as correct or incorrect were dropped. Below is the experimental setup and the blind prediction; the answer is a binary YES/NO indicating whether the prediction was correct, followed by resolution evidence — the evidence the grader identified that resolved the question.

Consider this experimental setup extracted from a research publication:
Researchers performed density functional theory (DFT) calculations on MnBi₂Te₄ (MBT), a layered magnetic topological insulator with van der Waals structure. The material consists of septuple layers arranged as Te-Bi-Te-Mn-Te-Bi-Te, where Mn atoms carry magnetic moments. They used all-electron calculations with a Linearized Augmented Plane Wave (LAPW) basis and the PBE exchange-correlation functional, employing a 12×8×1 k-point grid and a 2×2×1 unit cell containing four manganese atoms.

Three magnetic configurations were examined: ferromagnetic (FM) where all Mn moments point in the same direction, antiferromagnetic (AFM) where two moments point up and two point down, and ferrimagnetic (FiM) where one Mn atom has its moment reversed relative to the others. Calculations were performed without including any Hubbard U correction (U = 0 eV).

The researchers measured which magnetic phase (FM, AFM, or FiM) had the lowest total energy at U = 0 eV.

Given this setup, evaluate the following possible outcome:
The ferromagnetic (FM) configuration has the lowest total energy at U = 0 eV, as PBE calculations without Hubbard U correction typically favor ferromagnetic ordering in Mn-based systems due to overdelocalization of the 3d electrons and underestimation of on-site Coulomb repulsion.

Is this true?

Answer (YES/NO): NO